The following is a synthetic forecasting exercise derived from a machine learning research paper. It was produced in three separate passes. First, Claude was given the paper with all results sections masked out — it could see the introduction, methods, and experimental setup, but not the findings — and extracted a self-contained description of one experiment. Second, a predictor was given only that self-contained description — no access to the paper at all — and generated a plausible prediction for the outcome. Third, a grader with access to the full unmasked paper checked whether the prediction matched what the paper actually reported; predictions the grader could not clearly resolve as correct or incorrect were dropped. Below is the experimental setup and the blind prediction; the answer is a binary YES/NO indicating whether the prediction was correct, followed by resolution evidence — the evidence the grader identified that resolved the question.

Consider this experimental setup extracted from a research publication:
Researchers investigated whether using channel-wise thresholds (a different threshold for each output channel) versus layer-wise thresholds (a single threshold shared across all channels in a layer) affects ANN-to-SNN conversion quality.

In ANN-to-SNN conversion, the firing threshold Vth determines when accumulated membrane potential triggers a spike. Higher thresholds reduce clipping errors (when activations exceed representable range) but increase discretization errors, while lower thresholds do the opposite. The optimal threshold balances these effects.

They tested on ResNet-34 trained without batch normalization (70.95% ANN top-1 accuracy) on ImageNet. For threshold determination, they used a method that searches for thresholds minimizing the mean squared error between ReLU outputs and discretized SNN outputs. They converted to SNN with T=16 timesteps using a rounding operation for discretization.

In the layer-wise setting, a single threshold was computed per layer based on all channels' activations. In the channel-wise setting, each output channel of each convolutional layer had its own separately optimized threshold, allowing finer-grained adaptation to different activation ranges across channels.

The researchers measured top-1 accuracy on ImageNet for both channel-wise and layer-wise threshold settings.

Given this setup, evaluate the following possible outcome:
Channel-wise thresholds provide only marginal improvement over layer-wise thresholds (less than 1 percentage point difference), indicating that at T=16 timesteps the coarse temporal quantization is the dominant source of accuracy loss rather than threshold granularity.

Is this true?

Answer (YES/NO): NO